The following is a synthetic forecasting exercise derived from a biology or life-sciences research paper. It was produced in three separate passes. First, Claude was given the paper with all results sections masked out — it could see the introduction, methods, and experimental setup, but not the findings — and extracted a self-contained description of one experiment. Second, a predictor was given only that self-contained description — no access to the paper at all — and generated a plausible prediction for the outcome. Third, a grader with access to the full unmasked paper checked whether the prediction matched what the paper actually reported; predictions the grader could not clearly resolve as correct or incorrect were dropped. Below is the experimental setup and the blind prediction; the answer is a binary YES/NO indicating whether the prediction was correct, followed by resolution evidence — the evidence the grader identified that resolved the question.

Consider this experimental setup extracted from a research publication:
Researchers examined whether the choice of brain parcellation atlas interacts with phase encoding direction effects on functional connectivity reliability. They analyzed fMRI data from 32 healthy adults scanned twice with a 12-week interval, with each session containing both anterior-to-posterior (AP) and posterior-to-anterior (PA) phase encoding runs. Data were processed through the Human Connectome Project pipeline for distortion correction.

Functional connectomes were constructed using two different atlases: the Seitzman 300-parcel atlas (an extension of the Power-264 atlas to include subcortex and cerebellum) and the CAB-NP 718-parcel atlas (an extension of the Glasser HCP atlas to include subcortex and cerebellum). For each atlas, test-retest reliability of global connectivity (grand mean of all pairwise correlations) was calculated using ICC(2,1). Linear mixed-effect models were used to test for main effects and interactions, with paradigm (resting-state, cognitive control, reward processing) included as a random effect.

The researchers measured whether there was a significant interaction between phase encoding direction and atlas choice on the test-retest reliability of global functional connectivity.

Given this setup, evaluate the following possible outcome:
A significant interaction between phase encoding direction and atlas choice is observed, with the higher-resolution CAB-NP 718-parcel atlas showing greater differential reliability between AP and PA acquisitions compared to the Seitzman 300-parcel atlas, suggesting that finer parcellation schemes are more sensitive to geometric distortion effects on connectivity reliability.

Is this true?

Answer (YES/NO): NO